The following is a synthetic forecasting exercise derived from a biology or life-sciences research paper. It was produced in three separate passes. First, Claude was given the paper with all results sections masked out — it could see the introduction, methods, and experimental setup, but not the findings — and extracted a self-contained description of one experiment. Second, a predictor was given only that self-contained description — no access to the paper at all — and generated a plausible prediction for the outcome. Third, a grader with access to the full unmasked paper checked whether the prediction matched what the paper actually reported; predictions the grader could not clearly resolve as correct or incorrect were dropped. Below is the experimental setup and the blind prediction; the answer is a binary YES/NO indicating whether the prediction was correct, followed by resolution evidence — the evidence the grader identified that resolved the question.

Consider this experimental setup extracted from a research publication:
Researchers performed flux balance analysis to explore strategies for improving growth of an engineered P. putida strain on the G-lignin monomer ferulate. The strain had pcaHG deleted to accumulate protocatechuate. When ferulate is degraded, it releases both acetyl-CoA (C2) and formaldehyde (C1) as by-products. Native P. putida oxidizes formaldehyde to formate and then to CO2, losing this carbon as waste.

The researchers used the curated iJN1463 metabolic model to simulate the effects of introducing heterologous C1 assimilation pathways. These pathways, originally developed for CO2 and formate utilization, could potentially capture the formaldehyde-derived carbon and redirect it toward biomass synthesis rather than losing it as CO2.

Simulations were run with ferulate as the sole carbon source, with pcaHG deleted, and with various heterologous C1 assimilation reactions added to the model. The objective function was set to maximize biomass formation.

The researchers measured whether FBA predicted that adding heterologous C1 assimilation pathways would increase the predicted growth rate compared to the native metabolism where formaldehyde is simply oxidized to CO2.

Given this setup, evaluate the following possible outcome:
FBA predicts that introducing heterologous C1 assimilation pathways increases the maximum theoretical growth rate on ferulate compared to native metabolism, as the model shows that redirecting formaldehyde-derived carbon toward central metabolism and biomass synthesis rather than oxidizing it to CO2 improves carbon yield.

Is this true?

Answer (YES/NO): YES